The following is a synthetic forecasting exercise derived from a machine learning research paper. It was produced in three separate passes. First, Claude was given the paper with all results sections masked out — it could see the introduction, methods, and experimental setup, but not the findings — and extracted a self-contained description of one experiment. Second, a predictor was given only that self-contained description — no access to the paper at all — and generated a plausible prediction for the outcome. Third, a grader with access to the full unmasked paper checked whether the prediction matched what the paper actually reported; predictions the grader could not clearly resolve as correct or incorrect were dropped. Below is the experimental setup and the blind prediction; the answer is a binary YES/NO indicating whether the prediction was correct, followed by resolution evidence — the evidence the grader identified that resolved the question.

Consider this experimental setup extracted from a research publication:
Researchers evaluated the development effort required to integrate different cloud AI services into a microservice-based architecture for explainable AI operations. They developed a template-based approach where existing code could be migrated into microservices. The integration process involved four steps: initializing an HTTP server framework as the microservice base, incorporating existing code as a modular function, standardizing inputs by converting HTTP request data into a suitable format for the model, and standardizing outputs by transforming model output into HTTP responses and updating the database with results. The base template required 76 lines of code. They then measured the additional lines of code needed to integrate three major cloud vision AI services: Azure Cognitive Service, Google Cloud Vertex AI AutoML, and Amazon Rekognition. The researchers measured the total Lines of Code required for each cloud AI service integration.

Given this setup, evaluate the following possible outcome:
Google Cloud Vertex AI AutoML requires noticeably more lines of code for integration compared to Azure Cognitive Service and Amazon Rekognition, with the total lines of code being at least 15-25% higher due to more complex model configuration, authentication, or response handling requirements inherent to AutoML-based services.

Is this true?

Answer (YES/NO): NO